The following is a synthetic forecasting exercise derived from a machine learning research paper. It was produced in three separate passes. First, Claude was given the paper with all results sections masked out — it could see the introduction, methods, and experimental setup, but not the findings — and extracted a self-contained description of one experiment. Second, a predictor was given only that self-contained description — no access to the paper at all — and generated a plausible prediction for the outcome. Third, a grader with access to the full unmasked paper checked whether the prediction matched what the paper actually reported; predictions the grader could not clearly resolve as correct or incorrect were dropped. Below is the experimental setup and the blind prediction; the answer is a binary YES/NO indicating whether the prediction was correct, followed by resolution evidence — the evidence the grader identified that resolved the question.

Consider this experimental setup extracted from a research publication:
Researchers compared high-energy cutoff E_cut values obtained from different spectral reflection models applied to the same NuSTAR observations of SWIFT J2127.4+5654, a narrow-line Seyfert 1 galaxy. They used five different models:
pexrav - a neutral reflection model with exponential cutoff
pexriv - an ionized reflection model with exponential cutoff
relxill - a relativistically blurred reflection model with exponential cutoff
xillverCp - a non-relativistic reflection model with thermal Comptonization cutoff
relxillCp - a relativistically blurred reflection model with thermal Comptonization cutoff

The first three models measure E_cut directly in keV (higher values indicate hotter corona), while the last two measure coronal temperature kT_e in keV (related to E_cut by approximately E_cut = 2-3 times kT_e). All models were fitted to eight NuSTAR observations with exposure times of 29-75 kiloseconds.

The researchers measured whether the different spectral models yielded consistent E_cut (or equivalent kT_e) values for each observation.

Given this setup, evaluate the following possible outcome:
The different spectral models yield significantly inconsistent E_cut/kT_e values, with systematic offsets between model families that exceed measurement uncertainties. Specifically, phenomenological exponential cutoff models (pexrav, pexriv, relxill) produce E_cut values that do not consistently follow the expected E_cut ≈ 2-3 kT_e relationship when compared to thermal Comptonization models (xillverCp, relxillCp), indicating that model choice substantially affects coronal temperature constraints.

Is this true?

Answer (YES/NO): NO